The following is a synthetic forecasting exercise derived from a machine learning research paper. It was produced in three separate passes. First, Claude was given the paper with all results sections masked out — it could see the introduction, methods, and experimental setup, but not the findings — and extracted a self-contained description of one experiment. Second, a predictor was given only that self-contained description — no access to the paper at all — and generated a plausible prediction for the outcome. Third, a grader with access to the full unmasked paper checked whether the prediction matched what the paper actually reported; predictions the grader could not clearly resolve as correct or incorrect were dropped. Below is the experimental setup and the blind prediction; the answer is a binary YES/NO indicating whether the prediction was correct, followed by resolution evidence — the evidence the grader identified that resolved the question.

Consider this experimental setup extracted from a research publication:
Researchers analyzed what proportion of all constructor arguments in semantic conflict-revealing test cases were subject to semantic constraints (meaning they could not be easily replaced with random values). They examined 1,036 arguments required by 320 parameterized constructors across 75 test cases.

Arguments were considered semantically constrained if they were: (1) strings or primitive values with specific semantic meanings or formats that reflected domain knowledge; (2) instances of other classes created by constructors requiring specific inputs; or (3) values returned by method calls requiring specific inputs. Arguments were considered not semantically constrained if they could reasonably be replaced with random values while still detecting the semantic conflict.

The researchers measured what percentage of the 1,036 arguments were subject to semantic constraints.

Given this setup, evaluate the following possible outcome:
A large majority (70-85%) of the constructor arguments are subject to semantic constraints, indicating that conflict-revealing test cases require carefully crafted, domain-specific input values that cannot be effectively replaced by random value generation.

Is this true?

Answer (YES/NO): NO